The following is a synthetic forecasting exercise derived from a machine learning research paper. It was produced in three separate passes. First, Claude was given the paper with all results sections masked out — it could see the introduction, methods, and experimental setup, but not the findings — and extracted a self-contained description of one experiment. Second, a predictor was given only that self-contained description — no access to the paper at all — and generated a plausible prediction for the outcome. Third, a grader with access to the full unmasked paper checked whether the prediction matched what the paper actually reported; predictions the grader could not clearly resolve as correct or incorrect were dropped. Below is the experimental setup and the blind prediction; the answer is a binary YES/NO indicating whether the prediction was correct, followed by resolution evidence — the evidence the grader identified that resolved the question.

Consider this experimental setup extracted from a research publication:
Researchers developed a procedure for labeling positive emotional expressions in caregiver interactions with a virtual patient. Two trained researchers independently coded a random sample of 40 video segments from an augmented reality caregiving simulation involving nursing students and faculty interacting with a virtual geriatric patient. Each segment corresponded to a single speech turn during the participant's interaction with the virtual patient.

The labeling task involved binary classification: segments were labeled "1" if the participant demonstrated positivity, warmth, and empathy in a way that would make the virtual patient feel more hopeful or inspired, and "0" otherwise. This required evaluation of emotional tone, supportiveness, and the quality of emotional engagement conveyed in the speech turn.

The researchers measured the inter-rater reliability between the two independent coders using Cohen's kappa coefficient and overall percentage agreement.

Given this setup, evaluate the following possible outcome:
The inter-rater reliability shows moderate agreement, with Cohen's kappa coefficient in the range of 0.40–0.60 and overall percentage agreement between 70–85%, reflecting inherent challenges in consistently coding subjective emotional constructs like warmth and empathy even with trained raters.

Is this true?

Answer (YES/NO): NO